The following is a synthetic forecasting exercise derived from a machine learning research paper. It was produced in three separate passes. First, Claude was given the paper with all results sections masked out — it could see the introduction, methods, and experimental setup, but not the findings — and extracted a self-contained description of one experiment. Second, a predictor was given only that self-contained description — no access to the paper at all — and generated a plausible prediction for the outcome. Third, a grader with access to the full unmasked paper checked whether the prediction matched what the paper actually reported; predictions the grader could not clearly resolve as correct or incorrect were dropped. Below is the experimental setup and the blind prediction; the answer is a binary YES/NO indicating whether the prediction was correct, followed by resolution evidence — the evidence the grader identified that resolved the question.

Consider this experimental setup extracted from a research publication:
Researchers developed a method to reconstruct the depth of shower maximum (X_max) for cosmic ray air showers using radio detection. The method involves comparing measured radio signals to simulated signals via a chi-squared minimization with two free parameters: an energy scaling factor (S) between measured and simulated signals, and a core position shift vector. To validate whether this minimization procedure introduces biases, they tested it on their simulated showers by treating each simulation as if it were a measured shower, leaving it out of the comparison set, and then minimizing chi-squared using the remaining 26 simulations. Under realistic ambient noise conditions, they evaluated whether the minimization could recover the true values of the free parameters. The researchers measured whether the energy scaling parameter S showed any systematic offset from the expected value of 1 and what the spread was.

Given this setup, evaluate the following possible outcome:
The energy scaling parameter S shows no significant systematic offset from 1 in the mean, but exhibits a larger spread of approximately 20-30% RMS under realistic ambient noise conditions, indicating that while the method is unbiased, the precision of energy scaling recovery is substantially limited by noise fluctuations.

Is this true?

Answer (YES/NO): YES